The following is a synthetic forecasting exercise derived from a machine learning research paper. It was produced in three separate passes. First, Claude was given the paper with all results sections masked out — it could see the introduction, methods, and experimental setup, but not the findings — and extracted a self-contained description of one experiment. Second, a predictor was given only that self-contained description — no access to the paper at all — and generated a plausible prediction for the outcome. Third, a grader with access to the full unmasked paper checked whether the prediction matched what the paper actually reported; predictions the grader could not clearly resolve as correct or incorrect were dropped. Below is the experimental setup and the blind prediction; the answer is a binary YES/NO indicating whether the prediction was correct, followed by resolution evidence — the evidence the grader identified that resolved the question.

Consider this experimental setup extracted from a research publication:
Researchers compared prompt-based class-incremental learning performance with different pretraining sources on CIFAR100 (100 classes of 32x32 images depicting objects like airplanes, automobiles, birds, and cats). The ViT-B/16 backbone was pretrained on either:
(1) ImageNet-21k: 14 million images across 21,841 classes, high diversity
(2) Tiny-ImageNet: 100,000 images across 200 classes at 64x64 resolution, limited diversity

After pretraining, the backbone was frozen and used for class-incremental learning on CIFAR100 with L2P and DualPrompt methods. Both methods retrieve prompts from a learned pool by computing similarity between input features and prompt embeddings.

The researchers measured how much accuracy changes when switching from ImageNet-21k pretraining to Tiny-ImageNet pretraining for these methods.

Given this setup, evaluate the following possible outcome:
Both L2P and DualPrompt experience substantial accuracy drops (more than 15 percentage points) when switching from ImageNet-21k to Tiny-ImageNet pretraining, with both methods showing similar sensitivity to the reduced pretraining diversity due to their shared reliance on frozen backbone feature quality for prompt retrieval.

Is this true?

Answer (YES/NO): NO